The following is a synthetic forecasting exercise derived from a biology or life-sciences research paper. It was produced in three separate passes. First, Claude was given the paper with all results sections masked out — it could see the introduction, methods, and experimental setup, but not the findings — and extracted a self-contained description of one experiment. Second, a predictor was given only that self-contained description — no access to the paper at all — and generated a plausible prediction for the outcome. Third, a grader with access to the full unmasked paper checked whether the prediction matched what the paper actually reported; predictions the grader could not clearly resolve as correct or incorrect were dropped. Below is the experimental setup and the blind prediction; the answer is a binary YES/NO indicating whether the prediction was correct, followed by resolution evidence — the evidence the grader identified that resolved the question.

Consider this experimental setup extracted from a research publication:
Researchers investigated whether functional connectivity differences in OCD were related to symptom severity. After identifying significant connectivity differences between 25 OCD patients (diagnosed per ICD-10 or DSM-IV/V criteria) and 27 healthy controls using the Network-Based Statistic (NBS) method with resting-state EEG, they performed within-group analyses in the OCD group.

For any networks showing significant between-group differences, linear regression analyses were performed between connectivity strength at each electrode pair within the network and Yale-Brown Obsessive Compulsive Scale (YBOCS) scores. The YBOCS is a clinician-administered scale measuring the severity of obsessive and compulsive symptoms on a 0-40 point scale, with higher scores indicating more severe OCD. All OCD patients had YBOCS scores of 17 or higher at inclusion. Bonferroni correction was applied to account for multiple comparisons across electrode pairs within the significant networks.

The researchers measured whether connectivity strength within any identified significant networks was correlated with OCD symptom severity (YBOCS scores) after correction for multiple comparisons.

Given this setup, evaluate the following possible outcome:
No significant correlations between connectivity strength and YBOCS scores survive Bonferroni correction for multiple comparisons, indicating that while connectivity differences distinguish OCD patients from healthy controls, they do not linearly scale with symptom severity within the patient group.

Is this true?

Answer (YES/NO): YES